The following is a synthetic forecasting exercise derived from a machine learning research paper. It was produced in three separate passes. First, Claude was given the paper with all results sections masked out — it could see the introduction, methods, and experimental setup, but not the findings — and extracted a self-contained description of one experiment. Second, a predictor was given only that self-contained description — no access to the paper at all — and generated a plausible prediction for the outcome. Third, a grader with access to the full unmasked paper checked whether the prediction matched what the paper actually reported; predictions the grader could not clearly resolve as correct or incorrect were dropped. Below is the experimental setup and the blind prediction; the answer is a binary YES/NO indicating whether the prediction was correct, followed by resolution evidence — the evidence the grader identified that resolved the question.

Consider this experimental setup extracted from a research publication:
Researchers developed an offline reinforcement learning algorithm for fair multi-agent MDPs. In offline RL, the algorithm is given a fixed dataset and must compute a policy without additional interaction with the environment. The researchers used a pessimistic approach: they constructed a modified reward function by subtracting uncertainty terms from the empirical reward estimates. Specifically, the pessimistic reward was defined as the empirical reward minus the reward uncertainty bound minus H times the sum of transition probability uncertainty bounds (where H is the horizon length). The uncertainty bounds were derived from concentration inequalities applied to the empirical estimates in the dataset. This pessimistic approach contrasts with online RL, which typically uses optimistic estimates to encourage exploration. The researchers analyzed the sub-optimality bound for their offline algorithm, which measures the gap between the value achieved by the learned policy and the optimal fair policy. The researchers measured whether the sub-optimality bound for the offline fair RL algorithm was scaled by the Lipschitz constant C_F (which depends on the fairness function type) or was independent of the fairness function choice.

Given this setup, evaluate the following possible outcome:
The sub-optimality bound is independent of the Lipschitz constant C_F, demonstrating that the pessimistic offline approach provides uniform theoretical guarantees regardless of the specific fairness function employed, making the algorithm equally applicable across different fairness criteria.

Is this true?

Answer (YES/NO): NO